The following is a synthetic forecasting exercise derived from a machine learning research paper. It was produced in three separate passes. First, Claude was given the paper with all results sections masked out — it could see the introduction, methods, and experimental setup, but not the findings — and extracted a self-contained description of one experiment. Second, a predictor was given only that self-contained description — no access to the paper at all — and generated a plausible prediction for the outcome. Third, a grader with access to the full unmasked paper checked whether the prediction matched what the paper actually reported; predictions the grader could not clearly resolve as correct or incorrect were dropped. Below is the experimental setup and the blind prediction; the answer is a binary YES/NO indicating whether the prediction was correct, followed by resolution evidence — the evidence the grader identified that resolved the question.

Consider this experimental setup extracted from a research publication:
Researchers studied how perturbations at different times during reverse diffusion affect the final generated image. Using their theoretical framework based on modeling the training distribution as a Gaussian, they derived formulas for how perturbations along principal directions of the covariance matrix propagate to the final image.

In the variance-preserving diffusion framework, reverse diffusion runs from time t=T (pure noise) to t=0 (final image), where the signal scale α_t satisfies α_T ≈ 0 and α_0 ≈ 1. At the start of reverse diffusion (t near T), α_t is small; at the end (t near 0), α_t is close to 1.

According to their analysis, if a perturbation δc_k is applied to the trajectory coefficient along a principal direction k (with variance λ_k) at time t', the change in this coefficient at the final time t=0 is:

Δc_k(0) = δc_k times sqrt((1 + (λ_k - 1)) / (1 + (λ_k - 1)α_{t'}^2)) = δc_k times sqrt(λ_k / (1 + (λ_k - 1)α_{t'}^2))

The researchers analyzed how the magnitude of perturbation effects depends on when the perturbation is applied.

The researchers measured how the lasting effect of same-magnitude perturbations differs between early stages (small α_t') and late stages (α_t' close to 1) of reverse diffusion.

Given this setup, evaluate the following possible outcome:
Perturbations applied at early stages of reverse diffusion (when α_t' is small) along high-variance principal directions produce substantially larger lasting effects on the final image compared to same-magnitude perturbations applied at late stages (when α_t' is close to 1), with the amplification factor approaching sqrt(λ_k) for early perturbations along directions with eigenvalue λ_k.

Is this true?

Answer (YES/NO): YES